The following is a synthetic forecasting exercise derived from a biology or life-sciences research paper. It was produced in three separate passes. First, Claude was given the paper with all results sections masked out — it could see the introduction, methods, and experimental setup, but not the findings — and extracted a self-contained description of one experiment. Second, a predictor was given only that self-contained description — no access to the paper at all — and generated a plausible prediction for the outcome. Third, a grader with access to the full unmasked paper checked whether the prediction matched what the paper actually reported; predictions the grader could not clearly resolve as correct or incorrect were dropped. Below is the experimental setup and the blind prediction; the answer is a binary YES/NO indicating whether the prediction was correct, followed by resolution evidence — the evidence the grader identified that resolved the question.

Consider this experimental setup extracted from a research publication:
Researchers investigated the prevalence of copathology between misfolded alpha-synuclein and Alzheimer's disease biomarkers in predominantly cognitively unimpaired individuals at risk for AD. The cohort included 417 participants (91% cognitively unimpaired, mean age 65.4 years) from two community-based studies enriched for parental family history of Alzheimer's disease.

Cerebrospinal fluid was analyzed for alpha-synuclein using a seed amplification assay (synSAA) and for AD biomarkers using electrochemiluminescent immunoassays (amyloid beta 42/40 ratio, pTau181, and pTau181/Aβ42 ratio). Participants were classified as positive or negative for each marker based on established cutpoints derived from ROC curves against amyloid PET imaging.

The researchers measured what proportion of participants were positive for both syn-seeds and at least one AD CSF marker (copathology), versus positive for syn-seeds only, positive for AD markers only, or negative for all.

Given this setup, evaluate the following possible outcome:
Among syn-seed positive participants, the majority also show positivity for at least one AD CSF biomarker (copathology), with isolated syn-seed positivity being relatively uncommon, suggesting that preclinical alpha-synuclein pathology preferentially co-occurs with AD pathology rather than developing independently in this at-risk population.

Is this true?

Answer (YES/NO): NO